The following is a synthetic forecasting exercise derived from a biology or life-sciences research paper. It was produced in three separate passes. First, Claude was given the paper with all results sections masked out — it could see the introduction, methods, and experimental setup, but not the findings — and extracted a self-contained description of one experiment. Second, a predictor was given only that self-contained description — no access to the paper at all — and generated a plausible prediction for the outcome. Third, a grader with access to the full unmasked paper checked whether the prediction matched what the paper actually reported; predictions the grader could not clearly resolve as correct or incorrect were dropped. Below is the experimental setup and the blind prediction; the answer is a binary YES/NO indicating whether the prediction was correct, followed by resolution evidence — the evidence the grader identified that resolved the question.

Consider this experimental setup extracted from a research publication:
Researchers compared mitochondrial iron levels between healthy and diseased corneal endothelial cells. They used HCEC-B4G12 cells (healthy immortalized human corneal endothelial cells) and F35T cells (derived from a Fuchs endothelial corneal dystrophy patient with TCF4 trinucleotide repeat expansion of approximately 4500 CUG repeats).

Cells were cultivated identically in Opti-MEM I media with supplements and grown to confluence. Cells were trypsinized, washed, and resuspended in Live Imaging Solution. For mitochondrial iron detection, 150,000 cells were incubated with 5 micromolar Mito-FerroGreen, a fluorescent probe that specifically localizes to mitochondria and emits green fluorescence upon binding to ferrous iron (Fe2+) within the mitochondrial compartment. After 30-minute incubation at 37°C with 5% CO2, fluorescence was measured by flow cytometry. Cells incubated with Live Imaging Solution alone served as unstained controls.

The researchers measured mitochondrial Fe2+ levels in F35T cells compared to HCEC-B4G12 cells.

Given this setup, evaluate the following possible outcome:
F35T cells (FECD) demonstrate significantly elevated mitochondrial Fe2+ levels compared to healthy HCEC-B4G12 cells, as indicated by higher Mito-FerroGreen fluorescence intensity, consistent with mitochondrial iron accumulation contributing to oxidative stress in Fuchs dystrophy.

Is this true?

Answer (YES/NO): YES